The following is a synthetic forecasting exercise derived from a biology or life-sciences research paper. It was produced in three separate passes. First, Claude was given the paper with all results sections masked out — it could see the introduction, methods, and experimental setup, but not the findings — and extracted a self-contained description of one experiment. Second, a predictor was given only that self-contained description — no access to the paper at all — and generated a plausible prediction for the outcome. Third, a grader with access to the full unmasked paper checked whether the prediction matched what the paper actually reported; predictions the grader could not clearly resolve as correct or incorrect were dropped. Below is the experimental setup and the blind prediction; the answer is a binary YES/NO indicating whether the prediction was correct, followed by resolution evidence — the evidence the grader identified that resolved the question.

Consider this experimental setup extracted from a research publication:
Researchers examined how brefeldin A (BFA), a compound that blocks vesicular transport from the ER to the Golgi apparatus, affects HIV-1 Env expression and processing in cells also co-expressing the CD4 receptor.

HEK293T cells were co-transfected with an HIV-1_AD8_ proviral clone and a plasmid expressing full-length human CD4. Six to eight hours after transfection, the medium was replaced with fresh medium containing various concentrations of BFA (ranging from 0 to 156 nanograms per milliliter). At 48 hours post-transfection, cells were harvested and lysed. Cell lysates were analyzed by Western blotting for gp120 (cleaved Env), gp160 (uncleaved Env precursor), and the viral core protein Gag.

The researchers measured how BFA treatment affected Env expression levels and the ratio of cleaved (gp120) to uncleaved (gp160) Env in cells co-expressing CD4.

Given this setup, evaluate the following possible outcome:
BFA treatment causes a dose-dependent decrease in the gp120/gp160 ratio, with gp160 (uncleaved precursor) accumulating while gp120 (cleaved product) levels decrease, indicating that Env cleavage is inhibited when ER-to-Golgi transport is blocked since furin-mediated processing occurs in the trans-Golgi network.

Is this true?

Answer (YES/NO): NO